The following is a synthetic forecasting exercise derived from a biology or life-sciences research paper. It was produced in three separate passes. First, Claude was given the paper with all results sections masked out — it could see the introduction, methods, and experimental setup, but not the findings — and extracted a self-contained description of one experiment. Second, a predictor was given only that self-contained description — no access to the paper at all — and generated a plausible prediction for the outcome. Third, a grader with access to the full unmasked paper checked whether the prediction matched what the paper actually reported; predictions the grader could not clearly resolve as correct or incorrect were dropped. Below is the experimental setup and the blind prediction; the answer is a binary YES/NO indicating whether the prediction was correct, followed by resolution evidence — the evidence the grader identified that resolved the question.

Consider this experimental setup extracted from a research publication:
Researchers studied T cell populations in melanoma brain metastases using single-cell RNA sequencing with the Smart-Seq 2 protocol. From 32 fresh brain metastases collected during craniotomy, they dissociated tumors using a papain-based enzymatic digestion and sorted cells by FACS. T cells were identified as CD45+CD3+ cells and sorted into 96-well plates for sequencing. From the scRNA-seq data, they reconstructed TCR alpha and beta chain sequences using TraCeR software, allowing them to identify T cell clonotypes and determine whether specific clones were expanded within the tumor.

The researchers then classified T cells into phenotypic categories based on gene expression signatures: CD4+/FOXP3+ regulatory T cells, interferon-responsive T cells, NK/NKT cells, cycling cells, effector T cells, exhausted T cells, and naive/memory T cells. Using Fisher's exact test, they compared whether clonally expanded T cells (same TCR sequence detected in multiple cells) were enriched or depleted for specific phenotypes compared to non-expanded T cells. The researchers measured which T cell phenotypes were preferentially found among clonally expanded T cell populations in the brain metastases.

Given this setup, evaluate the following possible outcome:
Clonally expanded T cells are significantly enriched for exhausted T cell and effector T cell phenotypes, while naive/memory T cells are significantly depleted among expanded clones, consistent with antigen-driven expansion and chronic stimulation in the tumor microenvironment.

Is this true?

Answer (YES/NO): NO